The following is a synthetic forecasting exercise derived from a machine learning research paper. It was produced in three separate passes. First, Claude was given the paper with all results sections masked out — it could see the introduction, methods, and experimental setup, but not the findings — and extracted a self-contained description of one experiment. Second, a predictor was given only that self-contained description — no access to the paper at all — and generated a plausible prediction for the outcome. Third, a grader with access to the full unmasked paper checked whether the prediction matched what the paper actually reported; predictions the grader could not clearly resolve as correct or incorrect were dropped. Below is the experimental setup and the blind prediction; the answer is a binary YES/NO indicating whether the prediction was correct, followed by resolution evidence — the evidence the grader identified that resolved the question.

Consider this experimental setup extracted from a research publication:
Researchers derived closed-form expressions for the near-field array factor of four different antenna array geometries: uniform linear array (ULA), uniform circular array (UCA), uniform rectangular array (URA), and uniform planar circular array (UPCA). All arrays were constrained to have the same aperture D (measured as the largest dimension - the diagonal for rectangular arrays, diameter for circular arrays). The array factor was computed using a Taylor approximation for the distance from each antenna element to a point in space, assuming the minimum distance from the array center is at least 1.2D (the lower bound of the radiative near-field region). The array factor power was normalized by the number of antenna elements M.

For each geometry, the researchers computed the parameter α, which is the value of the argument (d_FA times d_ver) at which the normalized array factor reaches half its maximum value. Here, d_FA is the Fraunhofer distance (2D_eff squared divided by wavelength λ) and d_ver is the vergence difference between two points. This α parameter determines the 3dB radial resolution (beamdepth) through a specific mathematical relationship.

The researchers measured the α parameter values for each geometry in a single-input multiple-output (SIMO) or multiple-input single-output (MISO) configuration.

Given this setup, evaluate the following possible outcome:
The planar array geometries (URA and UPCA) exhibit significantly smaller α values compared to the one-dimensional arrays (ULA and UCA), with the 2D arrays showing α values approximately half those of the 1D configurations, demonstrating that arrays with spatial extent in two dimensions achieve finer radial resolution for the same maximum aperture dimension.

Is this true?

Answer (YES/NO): NO